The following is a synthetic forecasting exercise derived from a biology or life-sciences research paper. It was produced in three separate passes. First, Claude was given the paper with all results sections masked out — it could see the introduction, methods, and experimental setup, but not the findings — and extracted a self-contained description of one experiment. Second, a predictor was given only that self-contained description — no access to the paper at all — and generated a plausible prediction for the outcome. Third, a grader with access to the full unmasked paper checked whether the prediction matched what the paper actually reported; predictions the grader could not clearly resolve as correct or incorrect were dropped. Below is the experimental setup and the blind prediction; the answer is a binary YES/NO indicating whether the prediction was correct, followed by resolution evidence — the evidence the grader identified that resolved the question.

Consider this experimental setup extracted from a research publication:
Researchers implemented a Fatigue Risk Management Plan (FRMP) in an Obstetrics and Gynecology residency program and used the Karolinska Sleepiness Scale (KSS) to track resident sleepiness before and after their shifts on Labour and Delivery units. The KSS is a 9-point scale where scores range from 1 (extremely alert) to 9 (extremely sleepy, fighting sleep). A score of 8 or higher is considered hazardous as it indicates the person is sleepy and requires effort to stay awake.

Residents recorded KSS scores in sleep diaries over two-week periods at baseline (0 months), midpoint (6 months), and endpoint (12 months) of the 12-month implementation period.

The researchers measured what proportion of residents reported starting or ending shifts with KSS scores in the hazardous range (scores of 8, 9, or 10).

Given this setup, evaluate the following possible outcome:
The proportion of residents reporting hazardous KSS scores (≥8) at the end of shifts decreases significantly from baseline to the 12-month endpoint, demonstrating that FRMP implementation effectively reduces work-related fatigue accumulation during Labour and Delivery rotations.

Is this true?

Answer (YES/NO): NO